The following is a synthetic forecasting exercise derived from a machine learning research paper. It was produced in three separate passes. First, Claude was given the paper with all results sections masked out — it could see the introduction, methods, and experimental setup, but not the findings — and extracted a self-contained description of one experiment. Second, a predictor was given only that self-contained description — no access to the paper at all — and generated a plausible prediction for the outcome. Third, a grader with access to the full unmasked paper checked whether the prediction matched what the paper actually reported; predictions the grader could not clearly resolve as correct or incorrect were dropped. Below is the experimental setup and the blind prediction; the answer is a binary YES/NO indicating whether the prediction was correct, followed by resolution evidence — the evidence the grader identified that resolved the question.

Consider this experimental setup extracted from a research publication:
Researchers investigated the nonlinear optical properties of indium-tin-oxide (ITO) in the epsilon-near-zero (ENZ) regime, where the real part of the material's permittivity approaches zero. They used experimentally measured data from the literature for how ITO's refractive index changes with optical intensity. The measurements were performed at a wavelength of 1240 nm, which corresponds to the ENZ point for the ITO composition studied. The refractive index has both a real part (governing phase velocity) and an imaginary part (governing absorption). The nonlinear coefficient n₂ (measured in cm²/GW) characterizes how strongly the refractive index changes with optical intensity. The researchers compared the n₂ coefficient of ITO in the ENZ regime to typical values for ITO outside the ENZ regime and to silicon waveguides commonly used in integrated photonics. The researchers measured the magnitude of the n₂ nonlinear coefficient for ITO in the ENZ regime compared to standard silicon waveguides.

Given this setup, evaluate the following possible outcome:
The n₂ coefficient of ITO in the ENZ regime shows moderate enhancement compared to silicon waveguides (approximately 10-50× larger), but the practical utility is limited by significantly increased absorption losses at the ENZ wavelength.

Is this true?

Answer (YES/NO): NO